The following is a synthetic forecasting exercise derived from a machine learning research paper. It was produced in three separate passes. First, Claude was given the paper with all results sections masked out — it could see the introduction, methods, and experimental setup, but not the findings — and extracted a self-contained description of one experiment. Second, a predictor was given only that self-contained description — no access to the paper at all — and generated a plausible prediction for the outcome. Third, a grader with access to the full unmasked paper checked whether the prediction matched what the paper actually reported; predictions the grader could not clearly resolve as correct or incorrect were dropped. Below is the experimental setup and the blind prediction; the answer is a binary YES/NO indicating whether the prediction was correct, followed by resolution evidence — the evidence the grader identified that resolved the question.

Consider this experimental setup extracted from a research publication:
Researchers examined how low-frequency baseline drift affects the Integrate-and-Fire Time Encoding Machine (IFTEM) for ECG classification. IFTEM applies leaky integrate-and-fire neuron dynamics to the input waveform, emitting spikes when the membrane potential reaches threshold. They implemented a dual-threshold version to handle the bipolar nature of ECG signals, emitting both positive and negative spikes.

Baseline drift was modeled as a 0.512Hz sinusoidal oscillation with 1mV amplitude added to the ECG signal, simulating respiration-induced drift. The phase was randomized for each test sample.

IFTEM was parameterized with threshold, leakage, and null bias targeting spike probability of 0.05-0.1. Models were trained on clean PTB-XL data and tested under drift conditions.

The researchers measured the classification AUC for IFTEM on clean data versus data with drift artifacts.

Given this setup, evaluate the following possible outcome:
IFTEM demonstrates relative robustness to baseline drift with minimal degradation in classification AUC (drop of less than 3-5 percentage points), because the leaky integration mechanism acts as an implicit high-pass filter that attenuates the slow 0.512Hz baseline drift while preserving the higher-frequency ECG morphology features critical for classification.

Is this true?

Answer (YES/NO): NO